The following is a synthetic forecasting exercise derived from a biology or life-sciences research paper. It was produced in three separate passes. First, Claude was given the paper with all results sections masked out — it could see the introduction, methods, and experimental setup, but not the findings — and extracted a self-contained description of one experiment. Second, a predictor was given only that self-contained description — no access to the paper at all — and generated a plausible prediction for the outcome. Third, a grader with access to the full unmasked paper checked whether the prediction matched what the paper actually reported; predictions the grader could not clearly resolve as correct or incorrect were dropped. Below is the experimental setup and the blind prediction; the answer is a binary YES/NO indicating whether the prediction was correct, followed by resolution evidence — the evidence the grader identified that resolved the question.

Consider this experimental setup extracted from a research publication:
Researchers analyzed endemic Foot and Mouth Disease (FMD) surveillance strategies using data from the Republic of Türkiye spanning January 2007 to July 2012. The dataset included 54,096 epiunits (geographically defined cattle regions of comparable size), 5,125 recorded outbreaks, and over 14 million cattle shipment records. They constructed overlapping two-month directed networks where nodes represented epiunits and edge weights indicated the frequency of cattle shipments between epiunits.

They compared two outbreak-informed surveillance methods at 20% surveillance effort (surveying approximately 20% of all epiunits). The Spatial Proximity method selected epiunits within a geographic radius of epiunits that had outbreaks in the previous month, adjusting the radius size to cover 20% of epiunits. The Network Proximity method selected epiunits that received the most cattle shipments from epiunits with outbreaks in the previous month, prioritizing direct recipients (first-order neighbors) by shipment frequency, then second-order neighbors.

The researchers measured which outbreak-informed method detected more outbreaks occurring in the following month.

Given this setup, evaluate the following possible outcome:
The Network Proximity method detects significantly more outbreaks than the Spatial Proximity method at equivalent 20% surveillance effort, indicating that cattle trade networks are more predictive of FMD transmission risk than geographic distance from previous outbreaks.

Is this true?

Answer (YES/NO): NO